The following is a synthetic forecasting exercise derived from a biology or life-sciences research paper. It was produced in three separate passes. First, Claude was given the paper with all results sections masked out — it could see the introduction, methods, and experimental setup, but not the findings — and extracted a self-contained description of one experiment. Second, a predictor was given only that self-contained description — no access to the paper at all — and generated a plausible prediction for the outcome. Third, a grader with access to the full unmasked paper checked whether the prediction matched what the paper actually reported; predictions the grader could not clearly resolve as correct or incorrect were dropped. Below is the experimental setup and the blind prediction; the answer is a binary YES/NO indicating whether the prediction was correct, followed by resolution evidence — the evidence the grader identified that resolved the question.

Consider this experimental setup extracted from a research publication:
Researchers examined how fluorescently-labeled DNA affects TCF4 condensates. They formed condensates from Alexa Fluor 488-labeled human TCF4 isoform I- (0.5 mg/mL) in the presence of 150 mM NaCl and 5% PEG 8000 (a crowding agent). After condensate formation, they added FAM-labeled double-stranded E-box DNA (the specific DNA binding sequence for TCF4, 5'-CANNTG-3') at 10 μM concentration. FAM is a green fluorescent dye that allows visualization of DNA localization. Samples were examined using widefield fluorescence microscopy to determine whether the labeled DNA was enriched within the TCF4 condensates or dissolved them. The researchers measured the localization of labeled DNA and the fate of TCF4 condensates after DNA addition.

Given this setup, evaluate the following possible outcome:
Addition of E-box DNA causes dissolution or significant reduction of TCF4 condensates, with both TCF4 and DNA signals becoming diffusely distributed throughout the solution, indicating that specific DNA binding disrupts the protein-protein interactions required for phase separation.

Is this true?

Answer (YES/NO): NO